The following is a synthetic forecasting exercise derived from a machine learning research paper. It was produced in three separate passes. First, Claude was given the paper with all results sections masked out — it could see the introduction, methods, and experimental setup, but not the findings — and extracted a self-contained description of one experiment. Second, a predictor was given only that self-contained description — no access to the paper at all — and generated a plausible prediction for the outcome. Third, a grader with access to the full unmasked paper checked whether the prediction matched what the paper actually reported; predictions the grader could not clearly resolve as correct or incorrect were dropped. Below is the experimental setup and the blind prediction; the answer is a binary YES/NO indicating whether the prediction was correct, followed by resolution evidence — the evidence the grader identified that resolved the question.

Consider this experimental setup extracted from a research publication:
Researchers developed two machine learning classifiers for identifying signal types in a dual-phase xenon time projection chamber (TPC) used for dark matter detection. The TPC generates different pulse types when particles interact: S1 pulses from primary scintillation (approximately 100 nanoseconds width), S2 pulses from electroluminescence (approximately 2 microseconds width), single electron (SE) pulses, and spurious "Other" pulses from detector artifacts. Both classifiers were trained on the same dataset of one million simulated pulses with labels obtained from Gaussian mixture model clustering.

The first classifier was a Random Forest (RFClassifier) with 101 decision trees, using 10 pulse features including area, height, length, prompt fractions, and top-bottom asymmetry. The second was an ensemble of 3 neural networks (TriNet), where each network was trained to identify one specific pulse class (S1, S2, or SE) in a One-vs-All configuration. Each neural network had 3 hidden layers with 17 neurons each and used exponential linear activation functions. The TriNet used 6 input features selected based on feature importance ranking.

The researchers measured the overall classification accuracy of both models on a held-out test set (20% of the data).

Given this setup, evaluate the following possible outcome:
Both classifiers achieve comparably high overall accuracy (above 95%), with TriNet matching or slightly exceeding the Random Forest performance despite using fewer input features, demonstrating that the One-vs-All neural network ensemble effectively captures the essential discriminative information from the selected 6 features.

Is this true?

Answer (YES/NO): NO